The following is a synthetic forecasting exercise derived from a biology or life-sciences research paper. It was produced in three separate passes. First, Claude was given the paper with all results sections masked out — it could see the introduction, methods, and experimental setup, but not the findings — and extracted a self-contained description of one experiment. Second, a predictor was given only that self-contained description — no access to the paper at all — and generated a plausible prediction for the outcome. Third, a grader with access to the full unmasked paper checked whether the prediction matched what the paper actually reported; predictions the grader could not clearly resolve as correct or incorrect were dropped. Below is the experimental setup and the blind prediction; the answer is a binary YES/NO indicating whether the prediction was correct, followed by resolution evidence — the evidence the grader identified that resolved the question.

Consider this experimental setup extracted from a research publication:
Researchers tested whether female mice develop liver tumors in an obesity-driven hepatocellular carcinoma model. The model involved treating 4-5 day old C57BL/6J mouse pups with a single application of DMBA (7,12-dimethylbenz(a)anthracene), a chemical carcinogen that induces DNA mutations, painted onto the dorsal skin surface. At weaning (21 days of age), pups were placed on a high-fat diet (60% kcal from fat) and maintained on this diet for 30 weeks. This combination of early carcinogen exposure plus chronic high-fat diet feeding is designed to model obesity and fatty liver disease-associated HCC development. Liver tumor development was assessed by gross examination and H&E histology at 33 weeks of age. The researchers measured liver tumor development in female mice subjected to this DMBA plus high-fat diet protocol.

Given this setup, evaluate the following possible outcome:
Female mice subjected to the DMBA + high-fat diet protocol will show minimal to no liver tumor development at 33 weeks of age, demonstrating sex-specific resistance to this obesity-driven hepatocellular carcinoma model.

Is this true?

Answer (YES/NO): YES